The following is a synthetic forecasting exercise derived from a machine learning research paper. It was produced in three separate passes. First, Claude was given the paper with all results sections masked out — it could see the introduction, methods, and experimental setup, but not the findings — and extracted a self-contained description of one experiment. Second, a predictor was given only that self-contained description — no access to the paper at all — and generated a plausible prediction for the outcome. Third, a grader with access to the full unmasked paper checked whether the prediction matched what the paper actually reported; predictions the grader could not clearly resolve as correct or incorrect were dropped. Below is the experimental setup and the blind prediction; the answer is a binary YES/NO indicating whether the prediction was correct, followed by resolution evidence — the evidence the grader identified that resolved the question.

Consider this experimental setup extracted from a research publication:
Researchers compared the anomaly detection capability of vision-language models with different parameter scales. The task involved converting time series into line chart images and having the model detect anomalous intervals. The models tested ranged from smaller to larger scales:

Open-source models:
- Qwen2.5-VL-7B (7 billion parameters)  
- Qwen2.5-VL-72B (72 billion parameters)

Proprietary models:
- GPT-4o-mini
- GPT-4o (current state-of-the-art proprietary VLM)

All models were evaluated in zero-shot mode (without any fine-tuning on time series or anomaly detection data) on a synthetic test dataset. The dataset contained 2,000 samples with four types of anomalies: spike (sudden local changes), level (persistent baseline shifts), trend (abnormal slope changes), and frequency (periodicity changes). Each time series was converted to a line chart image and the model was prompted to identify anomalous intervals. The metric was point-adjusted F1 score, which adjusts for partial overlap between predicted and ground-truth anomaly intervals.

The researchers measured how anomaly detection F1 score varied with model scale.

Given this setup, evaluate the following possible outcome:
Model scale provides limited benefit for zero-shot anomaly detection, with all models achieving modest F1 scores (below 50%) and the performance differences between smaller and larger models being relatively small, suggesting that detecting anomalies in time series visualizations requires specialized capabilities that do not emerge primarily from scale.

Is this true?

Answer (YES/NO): NO